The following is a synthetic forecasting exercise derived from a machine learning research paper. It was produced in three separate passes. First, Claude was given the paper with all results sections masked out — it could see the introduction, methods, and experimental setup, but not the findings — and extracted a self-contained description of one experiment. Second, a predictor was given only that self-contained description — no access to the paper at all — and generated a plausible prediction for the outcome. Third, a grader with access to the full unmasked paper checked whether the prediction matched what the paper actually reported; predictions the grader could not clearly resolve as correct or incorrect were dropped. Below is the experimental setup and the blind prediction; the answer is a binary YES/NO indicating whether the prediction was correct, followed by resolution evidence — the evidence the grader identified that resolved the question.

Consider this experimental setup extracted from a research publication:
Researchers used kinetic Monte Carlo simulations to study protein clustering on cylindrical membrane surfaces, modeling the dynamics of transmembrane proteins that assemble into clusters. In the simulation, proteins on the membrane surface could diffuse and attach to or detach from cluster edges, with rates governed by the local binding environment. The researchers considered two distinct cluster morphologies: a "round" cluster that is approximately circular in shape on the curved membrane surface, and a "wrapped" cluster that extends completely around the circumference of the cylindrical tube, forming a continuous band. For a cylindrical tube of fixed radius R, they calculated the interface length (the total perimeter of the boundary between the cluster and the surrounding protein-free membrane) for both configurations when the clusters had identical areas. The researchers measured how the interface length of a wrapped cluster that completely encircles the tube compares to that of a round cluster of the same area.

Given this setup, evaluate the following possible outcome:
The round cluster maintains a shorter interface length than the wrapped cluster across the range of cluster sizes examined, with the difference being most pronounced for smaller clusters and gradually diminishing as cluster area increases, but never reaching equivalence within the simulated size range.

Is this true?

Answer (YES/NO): NO